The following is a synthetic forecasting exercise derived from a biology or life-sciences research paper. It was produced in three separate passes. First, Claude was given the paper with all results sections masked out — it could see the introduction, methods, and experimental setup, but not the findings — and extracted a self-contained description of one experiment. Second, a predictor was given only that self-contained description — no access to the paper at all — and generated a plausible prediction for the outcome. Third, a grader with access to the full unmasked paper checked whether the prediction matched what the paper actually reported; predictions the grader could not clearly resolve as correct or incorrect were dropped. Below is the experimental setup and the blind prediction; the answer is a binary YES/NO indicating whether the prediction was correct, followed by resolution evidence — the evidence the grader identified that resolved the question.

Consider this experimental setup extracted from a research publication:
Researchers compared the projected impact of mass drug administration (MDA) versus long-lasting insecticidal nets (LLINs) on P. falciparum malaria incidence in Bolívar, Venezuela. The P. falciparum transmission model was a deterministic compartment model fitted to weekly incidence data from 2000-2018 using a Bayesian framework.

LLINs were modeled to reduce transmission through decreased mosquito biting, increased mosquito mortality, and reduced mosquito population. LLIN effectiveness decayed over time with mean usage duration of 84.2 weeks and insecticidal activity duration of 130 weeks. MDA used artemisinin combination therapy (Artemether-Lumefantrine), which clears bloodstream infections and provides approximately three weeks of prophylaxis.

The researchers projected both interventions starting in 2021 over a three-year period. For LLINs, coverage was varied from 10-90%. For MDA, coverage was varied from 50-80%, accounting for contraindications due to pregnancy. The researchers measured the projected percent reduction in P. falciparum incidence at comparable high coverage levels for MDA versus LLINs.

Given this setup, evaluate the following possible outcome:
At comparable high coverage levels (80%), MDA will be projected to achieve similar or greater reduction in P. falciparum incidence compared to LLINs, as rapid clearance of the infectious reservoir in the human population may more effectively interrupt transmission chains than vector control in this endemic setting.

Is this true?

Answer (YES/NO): NO